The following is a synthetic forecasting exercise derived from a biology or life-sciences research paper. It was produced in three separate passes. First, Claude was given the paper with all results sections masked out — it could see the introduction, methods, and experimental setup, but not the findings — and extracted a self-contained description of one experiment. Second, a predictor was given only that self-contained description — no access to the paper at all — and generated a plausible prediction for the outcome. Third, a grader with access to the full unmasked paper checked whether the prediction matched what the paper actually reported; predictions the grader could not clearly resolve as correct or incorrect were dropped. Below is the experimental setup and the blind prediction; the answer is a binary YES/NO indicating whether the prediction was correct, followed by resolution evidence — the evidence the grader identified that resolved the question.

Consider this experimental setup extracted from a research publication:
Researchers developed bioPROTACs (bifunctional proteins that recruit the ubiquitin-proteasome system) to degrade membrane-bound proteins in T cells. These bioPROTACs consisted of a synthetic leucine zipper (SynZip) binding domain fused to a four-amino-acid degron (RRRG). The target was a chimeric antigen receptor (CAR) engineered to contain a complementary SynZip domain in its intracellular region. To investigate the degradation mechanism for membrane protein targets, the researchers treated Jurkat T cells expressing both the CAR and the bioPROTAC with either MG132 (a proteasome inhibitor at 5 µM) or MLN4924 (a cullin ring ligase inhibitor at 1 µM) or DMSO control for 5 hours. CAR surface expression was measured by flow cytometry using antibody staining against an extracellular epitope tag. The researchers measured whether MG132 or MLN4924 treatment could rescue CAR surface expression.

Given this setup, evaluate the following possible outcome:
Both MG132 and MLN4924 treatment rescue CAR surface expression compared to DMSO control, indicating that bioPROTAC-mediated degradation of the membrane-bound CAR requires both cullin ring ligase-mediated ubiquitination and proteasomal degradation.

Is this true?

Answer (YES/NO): NO